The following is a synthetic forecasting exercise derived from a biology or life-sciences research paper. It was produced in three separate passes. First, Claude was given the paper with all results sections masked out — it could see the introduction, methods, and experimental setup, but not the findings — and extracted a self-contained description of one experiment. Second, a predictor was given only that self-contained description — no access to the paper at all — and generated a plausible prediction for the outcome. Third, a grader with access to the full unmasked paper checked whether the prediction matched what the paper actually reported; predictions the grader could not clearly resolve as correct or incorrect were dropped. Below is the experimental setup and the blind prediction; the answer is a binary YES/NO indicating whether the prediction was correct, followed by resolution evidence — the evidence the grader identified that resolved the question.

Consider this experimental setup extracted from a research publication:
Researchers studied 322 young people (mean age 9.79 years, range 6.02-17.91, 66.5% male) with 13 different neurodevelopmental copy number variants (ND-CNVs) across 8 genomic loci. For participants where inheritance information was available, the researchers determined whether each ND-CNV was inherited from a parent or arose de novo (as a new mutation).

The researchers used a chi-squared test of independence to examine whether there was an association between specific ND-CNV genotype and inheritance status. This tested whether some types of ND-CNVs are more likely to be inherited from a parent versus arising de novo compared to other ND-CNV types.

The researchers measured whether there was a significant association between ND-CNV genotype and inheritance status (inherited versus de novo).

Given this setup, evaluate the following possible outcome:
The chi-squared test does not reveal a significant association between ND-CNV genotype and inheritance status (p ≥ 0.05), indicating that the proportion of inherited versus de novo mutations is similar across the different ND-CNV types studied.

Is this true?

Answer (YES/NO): NO